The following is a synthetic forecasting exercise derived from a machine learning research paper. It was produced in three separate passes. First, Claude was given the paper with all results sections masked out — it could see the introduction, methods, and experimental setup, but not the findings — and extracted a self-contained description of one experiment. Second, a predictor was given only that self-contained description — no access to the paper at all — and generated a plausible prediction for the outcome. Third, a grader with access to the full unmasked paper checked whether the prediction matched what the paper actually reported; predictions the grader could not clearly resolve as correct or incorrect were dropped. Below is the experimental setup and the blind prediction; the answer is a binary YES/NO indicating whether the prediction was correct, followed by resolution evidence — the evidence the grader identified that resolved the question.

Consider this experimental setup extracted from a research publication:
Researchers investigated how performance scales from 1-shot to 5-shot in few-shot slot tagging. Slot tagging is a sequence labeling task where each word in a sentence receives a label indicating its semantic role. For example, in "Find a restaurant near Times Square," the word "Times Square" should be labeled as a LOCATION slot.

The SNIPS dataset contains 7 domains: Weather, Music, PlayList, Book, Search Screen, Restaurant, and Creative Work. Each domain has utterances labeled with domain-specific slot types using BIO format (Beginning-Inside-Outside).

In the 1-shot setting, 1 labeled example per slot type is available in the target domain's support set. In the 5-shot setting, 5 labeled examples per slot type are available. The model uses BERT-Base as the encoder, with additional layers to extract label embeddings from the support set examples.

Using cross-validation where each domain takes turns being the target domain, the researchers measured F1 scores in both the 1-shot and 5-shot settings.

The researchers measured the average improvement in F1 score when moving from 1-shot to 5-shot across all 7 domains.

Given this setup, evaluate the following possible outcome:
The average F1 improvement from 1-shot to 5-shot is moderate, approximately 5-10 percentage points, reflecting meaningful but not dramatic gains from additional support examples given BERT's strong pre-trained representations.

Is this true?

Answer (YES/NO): YES